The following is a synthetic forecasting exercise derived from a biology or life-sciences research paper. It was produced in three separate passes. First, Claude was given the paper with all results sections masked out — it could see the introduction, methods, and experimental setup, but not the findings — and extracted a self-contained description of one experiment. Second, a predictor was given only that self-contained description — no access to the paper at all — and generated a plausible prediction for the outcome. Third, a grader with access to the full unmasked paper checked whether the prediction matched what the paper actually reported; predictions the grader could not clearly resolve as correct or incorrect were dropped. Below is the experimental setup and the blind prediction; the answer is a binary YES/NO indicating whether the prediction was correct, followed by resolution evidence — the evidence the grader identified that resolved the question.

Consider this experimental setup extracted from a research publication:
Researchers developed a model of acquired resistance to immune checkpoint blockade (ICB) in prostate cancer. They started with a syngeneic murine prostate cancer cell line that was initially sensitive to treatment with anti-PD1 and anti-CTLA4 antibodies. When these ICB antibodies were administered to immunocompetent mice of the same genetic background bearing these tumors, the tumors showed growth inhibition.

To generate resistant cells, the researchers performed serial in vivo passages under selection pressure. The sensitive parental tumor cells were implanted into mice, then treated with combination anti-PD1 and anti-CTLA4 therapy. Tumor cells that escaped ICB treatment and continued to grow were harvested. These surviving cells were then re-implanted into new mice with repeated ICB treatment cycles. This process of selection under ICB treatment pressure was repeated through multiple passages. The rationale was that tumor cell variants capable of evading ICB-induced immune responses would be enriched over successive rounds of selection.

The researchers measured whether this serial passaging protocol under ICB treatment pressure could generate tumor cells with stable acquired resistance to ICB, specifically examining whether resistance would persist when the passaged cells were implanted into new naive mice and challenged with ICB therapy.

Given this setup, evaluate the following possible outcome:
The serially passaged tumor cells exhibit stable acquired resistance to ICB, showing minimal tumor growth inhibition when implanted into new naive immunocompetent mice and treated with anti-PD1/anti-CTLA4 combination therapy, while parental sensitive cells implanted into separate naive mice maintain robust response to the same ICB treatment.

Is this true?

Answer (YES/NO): YES